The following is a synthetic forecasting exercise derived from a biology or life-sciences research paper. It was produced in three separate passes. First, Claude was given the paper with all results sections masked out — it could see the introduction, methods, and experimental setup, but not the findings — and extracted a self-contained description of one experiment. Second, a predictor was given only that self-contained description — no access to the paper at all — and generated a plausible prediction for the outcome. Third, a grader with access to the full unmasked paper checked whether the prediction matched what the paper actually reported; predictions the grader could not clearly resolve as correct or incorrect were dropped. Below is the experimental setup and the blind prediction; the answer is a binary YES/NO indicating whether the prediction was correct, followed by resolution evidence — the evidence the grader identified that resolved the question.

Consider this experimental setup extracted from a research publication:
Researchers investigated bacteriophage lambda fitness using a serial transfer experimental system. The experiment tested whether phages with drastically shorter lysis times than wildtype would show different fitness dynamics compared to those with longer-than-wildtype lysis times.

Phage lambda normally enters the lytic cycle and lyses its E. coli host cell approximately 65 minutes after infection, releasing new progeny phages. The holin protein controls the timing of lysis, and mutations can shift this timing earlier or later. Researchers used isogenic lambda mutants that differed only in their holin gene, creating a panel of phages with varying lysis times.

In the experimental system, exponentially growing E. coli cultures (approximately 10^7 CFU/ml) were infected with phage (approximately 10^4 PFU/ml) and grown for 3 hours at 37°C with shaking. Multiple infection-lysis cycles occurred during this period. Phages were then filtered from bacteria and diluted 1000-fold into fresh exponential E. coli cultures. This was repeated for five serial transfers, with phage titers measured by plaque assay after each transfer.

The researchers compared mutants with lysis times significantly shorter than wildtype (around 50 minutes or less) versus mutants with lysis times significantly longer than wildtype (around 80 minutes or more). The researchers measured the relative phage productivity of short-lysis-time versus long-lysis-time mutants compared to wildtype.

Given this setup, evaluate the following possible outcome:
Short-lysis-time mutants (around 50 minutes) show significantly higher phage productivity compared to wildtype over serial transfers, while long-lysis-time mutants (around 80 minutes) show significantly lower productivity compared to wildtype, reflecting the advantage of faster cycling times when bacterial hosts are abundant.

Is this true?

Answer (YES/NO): NO